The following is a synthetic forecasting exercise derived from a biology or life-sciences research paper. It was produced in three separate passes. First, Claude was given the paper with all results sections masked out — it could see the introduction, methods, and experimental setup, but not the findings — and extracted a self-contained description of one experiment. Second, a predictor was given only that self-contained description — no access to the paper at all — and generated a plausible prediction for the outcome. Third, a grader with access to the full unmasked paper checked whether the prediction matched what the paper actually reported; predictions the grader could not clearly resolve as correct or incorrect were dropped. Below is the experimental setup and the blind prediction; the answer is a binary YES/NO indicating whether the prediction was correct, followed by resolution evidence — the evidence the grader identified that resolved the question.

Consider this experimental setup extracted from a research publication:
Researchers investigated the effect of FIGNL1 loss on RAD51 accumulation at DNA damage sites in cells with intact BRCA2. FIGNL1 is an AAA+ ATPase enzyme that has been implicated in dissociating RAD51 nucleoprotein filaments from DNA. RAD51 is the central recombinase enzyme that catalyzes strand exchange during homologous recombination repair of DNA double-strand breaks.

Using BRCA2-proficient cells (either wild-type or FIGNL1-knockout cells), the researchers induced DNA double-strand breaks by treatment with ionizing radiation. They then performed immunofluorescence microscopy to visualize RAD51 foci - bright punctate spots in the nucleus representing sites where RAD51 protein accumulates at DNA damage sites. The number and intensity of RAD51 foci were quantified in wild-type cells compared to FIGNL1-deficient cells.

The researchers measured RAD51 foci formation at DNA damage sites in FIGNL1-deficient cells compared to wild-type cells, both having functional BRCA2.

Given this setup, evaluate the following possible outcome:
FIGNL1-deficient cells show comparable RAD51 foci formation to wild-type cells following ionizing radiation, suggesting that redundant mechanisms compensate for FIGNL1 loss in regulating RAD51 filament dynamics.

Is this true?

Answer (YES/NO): NO